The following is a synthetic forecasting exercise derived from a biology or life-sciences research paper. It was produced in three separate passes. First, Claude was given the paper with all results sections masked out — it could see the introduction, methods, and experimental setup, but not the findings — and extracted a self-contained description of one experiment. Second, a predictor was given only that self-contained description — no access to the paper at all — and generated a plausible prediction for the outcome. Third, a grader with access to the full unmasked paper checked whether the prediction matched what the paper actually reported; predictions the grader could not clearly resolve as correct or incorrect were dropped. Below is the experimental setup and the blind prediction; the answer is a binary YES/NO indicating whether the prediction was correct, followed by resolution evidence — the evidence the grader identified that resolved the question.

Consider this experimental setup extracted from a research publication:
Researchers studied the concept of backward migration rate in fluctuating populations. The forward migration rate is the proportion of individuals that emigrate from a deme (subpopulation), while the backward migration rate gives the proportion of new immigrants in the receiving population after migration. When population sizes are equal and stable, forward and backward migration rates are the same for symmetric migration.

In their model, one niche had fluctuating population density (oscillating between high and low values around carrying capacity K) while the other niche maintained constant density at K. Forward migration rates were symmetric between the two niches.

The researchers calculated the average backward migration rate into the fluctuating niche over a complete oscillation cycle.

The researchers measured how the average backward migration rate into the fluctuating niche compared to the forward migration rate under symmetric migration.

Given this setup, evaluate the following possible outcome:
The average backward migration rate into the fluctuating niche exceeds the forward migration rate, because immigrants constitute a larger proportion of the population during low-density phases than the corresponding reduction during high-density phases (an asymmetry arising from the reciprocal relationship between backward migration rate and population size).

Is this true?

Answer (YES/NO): YES